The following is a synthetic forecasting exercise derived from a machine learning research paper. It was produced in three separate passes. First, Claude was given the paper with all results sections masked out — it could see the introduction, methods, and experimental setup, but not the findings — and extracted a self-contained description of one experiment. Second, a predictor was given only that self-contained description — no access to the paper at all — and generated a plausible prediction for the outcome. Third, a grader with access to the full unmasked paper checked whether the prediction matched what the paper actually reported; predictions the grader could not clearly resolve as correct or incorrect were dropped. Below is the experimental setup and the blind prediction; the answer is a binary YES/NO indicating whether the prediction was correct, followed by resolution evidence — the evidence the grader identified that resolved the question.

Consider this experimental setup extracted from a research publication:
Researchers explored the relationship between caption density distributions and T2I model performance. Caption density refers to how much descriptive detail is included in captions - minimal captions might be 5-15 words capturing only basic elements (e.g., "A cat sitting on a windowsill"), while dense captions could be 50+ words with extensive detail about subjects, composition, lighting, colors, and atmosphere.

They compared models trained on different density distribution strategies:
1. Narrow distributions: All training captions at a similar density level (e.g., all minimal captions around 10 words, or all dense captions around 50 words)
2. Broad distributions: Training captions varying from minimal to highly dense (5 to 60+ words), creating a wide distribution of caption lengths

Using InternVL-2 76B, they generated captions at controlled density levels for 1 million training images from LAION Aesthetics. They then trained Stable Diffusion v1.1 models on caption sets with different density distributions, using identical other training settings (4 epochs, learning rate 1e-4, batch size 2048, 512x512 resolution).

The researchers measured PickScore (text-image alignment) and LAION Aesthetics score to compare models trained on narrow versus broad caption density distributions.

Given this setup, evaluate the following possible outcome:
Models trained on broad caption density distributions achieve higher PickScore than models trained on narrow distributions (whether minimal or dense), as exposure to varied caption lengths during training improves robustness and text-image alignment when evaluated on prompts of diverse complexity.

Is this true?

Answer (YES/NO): YES